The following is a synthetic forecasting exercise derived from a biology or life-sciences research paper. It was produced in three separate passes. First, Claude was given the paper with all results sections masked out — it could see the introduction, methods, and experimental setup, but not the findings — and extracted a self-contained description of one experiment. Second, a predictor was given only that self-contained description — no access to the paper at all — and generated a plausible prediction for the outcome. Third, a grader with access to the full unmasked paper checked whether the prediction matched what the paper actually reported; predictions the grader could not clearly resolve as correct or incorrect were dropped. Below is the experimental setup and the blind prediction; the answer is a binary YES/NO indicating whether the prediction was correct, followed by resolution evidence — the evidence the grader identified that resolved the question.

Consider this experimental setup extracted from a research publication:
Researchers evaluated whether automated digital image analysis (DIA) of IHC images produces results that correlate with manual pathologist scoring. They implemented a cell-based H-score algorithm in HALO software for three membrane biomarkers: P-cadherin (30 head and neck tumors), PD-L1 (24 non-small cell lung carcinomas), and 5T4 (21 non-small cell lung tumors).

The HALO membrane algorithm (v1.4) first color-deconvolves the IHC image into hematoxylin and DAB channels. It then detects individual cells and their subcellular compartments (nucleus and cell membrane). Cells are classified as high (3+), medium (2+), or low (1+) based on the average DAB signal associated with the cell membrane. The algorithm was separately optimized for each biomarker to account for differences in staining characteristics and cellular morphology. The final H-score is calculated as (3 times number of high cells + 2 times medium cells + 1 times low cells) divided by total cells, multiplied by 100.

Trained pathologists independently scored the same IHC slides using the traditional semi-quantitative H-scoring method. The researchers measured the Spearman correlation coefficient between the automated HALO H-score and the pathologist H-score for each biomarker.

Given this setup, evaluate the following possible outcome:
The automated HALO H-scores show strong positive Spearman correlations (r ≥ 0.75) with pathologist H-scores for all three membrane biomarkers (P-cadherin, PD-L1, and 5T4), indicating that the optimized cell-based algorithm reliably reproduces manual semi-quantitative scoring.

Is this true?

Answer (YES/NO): NO